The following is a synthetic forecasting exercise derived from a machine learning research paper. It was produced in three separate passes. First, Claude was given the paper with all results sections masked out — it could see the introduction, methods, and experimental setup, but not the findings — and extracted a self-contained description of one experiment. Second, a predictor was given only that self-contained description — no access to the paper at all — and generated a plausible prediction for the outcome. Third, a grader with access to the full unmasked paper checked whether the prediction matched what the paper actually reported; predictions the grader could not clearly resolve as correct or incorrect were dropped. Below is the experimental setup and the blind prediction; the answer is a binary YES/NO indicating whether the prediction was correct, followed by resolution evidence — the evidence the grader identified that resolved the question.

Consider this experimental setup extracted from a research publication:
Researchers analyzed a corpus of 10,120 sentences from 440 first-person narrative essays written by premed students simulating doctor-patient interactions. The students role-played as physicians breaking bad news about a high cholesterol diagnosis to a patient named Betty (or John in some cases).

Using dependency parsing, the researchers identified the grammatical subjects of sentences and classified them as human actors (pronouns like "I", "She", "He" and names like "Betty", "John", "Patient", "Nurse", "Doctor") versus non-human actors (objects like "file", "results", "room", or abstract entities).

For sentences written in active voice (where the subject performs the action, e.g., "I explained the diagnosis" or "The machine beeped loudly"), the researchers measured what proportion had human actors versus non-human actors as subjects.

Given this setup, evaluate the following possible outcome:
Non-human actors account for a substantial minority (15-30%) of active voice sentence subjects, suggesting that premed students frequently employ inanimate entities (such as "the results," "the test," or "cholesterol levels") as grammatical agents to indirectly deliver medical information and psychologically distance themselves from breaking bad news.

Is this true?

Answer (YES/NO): YES